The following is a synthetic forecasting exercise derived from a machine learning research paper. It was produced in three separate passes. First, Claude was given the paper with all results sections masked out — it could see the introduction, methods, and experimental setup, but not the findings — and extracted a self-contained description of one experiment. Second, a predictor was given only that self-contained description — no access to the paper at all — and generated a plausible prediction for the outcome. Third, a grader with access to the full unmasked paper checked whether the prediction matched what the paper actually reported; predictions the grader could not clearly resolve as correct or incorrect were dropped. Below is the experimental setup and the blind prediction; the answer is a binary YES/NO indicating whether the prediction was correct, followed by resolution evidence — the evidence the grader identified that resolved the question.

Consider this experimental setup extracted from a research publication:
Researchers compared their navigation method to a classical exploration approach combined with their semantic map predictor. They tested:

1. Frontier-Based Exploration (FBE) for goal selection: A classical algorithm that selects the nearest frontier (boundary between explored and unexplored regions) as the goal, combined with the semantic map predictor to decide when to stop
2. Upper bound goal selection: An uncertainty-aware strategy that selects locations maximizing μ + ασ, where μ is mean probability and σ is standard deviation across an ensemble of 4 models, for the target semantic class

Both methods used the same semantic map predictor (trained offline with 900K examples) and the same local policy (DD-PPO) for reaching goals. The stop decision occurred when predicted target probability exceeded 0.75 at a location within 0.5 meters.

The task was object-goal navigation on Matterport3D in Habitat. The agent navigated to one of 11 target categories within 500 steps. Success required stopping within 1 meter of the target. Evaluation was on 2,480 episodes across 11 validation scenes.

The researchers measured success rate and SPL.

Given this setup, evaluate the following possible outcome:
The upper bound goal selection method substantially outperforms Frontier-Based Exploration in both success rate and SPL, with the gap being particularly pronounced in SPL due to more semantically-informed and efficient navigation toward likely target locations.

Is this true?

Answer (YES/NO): YES